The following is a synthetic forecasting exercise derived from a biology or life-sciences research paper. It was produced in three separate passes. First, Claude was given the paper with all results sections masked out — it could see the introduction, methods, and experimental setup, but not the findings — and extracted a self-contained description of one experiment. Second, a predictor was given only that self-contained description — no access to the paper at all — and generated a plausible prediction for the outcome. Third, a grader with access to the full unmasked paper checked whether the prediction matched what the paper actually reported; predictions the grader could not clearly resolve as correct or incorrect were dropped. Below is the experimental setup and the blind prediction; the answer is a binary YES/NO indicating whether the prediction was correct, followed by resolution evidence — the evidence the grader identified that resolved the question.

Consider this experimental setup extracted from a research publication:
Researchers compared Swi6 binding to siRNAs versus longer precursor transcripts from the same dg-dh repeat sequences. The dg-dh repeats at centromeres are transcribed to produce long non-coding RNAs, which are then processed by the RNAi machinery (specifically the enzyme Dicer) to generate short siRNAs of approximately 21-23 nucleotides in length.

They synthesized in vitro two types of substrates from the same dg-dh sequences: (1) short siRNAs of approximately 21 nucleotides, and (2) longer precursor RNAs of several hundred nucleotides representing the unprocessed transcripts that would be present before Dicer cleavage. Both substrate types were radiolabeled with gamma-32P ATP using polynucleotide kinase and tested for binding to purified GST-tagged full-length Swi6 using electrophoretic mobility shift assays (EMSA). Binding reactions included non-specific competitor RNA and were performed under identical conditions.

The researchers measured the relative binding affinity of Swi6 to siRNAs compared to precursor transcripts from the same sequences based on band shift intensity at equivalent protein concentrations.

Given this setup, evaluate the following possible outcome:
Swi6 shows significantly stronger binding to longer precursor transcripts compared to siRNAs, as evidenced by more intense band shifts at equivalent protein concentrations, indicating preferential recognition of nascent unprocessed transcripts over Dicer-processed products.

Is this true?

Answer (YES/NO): NO